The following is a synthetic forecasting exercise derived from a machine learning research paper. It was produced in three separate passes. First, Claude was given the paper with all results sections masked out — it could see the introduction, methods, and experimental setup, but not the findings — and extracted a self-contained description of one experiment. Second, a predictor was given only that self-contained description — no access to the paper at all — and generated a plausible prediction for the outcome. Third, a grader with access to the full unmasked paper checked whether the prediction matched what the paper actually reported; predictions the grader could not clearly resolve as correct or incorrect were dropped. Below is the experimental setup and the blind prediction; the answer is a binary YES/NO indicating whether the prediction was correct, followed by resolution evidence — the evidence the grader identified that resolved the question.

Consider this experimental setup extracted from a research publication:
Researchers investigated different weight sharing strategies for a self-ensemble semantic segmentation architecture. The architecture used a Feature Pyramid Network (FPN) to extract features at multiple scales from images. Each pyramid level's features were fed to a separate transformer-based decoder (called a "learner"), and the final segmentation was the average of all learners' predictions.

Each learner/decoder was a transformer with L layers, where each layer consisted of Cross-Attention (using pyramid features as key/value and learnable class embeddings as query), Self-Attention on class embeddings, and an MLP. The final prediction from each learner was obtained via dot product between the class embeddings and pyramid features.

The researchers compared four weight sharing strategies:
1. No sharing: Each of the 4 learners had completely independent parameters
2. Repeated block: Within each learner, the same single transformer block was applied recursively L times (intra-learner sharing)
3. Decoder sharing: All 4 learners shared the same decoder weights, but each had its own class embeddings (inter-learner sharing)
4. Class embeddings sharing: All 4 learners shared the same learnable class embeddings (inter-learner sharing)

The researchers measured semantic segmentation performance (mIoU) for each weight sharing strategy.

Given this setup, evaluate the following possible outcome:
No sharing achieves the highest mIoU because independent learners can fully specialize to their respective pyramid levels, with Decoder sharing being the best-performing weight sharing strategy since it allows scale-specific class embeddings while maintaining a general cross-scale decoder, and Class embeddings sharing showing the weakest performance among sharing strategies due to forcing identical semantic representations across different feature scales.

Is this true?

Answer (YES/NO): NO